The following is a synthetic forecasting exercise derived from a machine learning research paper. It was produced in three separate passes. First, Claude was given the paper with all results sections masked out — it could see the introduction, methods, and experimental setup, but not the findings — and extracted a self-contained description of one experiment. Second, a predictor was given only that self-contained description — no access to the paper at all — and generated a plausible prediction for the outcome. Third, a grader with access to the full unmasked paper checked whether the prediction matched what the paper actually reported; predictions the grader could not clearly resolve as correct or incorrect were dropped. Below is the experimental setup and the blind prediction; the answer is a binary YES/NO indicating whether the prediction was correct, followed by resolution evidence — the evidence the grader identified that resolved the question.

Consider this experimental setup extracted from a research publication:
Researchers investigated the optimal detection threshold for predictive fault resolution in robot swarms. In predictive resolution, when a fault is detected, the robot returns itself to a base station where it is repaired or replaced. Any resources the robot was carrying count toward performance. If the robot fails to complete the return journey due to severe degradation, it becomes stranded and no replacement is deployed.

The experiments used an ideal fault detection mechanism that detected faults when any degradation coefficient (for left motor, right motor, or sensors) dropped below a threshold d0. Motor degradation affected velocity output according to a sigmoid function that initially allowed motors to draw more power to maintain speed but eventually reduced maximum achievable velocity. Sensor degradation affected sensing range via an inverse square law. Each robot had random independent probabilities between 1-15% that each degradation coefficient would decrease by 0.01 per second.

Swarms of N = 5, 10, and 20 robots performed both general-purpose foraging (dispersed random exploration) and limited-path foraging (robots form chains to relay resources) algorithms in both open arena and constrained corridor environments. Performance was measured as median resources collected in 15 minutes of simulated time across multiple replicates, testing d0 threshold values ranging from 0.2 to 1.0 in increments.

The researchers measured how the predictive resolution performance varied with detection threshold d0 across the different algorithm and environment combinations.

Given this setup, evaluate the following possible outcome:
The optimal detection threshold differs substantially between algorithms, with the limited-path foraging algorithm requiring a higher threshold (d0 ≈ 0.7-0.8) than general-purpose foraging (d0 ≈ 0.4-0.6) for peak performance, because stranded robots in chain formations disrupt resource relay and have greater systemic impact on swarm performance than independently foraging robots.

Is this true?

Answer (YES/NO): NO